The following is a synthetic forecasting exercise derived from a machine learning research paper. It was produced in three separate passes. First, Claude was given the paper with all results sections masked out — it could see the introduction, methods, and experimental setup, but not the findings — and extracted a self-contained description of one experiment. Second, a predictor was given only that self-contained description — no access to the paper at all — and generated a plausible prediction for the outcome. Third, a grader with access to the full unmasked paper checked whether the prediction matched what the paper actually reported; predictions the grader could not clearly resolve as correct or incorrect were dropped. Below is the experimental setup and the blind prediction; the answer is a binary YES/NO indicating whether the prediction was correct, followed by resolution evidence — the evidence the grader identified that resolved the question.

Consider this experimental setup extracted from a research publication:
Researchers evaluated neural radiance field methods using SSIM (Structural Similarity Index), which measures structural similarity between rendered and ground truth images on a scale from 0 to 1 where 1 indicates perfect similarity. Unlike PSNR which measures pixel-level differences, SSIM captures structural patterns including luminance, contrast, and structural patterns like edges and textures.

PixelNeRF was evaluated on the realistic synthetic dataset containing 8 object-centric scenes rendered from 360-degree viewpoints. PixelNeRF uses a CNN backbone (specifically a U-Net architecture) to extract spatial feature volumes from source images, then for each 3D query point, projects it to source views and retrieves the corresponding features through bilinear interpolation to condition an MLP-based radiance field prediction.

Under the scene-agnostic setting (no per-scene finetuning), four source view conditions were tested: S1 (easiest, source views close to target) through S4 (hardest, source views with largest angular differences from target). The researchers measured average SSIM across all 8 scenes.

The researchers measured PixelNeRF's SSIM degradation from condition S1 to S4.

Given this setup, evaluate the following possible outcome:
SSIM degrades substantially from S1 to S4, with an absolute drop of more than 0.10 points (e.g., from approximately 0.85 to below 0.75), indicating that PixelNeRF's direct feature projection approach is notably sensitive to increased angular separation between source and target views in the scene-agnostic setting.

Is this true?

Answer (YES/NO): YES